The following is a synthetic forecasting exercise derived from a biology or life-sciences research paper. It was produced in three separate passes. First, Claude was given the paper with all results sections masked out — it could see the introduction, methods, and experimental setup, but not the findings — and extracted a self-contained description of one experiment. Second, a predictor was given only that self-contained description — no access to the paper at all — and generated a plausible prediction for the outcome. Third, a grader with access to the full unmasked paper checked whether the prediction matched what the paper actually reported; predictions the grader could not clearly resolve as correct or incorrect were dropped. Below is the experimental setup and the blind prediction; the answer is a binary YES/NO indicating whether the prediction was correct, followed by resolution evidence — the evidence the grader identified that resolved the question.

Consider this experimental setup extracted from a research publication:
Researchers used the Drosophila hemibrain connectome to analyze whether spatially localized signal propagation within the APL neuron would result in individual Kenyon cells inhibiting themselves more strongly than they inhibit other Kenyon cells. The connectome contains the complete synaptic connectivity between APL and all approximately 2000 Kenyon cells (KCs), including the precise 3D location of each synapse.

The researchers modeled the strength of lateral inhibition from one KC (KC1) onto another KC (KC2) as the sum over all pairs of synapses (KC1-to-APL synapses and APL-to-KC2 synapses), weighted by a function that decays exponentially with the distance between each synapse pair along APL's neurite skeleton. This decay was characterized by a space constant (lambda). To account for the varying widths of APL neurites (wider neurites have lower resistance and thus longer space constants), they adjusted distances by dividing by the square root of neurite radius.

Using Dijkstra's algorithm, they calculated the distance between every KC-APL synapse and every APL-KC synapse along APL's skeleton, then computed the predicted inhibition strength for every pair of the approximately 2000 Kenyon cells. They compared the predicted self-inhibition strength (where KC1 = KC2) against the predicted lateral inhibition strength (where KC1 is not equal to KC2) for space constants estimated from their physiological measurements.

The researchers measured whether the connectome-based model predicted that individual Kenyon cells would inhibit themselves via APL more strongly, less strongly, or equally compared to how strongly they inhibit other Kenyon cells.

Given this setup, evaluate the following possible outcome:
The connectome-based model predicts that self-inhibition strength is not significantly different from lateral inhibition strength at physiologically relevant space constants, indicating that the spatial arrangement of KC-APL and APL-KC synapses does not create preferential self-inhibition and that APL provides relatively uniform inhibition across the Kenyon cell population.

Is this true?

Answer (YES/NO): NO